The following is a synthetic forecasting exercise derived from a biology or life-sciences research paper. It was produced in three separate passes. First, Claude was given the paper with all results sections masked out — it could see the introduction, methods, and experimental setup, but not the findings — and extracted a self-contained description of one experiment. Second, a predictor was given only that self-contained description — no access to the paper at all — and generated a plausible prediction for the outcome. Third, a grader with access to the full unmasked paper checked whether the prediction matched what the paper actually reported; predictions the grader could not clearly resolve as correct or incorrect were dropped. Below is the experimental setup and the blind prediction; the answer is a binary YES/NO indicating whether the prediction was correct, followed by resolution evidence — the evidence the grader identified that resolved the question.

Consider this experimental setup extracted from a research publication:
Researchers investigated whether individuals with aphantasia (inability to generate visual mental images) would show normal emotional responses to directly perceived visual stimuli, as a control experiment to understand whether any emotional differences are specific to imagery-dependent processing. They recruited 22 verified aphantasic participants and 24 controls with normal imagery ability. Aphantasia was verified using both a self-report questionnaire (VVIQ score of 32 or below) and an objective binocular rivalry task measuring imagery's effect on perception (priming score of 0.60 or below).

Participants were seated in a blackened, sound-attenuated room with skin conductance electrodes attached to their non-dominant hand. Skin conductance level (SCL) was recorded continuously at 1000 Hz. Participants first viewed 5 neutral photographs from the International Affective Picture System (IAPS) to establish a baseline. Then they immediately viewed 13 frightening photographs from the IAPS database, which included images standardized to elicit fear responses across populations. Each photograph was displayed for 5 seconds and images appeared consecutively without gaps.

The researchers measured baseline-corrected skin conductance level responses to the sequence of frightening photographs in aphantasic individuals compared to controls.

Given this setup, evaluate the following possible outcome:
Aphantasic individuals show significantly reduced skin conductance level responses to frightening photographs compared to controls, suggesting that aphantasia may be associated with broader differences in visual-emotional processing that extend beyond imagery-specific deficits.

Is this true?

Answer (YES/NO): NO